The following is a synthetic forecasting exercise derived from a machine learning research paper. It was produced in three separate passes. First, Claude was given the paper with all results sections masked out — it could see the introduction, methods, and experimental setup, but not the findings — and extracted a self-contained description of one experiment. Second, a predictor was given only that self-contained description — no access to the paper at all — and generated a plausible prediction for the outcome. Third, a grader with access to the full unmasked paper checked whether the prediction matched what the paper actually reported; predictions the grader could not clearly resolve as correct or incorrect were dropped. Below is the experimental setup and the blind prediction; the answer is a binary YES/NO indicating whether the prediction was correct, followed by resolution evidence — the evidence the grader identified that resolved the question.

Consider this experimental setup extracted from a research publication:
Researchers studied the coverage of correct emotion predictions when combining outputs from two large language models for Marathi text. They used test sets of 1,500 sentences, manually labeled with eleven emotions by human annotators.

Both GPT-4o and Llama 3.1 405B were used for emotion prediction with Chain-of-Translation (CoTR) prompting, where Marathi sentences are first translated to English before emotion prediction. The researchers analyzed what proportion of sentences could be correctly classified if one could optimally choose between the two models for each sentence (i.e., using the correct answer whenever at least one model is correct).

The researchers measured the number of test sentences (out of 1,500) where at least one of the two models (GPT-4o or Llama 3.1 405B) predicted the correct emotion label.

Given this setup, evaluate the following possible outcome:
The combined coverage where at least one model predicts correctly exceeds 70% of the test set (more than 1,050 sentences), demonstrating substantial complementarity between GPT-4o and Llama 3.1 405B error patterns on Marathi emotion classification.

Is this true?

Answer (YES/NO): YES